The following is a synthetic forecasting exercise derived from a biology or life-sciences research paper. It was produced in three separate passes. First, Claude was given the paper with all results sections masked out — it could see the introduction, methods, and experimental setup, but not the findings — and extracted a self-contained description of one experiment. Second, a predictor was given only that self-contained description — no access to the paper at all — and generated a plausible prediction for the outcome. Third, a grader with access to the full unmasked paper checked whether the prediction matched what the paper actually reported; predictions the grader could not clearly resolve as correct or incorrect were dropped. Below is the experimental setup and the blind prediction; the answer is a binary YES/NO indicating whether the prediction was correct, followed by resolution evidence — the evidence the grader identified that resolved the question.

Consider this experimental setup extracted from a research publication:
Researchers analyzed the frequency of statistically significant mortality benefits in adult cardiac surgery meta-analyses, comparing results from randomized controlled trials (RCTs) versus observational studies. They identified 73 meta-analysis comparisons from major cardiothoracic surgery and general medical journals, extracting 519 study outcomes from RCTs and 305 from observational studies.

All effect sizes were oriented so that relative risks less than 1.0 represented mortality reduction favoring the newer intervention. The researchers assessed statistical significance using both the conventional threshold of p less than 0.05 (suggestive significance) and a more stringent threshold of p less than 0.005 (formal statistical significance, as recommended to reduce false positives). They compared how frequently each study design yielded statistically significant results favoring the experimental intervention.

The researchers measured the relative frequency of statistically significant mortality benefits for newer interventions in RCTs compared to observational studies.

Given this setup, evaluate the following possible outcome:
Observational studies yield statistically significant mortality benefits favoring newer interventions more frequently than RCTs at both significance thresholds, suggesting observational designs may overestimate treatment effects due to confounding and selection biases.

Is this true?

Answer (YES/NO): YES